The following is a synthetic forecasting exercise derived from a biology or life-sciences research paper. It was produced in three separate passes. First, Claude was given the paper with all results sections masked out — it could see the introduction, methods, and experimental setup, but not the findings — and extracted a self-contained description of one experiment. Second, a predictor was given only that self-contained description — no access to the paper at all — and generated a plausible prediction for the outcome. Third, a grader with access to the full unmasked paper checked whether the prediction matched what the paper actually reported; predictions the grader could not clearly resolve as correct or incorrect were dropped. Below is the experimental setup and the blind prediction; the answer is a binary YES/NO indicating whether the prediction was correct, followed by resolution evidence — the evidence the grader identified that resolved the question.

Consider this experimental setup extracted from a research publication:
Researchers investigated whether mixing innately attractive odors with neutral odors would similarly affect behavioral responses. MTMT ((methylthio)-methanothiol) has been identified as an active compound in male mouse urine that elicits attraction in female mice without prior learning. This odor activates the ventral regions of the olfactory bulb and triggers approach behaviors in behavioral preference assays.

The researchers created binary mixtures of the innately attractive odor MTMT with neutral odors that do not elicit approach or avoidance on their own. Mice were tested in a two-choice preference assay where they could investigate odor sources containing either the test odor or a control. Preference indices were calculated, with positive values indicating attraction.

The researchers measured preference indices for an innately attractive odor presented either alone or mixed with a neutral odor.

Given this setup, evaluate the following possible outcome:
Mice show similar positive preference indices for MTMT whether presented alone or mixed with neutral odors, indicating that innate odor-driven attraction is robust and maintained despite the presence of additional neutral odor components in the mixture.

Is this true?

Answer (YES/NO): NO